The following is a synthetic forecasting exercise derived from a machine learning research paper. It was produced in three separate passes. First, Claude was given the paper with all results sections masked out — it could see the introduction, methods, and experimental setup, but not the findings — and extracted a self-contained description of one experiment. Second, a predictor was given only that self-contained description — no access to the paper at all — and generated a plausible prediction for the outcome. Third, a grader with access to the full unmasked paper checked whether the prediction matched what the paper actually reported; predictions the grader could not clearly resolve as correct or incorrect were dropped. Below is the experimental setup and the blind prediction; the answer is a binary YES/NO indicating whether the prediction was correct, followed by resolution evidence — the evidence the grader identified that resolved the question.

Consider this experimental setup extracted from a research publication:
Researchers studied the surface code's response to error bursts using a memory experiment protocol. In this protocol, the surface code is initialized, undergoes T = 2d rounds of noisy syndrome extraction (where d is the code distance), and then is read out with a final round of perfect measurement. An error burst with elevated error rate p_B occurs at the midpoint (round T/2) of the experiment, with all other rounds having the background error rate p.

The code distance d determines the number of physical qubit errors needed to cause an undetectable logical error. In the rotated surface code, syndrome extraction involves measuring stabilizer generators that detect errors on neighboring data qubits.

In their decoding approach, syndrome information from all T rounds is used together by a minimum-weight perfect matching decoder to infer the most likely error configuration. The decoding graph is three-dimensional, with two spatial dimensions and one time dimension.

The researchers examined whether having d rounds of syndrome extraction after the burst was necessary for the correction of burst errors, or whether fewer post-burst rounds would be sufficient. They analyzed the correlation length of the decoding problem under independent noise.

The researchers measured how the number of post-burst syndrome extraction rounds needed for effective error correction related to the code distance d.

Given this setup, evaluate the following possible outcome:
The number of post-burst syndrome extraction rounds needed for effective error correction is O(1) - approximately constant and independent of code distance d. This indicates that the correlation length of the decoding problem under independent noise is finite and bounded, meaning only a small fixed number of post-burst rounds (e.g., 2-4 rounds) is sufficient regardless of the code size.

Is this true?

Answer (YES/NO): NO